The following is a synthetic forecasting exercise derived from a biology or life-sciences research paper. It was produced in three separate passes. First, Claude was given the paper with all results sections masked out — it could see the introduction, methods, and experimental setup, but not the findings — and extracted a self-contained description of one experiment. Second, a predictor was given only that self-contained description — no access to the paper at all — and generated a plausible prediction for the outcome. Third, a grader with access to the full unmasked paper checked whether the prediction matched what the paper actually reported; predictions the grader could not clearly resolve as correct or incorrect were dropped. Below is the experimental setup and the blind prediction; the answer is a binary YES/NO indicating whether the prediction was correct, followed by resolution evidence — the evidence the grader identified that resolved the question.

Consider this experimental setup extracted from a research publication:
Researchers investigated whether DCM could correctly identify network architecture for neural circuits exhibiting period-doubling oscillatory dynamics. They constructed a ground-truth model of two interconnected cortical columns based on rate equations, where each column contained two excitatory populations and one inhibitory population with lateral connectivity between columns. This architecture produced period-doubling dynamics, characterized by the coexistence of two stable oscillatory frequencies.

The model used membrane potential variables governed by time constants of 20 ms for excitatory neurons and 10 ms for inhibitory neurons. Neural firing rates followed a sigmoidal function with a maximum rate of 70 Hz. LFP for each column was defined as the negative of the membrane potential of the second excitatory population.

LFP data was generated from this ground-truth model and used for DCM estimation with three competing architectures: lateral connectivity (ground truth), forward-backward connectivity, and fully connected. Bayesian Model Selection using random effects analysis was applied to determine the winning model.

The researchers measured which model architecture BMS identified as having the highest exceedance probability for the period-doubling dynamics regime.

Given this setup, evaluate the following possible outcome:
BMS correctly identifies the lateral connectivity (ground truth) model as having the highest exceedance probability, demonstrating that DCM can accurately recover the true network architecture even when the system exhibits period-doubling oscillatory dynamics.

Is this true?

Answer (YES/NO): YES